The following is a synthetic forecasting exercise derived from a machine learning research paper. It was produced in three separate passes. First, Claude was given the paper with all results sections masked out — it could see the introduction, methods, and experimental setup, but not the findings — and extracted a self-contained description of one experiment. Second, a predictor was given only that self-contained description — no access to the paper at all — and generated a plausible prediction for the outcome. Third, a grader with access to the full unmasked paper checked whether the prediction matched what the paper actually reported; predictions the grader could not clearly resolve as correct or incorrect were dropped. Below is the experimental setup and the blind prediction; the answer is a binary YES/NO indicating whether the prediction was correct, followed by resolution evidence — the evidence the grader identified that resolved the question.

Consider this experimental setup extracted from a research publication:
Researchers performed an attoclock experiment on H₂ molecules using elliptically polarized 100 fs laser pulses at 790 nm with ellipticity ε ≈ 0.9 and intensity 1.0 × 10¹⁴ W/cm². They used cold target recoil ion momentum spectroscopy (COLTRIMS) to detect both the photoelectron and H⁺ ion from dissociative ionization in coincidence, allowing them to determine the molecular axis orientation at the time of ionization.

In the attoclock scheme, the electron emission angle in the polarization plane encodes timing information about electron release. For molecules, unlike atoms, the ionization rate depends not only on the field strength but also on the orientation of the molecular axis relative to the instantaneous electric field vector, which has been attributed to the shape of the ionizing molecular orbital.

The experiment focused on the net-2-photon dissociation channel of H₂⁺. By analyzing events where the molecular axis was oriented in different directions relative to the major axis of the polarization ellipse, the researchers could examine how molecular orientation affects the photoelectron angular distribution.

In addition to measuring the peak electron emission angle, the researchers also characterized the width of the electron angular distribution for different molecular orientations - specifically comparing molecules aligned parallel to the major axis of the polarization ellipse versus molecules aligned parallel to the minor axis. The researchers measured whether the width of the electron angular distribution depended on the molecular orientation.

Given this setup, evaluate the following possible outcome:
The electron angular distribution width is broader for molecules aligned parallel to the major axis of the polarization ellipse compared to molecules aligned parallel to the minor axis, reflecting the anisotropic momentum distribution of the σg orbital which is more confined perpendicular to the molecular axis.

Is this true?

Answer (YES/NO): NO